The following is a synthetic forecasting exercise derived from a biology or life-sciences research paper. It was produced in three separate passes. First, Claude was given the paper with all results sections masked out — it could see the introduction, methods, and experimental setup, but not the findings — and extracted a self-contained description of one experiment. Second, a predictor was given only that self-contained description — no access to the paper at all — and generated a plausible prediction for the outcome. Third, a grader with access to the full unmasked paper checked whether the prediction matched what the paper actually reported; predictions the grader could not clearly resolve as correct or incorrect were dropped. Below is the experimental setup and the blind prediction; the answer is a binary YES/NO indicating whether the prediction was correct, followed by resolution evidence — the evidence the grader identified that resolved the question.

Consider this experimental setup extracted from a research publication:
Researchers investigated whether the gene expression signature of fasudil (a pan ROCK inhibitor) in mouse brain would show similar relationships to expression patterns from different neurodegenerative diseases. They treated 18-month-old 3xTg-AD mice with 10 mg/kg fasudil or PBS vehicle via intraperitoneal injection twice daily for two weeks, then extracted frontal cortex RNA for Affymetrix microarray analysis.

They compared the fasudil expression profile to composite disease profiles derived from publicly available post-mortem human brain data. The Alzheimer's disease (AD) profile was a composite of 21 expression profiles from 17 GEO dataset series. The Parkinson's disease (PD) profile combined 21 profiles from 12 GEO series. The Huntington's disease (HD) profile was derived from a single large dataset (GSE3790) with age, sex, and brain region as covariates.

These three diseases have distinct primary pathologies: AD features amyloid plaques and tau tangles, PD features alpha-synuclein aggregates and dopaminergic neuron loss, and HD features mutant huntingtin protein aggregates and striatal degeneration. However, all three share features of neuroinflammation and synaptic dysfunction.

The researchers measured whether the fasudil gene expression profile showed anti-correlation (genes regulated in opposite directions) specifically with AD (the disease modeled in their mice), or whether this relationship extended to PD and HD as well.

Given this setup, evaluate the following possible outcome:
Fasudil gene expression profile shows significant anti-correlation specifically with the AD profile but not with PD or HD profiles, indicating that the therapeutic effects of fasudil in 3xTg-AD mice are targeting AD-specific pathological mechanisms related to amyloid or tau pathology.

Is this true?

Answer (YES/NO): NO